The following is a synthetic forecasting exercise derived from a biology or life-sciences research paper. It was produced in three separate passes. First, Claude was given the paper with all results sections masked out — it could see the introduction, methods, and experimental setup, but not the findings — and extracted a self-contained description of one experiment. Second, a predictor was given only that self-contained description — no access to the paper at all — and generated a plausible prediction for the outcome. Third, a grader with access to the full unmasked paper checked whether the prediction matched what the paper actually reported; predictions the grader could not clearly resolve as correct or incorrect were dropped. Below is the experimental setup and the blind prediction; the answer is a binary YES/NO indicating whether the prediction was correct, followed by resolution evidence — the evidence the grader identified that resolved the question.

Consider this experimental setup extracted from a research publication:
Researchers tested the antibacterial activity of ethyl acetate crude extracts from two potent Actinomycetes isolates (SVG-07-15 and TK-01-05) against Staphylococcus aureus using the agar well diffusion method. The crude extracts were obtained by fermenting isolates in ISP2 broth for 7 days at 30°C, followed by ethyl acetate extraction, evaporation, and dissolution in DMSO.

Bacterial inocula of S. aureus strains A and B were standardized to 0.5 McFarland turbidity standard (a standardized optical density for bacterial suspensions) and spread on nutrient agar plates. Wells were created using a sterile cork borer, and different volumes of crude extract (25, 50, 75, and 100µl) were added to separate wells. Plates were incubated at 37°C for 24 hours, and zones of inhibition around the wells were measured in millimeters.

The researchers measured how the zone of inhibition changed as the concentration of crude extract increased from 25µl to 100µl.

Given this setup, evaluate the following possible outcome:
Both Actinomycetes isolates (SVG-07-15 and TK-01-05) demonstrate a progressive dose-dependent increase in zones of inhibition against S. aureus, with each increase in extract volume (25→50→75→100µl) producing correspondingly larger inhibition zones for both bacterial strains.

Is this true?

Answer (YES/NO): YES